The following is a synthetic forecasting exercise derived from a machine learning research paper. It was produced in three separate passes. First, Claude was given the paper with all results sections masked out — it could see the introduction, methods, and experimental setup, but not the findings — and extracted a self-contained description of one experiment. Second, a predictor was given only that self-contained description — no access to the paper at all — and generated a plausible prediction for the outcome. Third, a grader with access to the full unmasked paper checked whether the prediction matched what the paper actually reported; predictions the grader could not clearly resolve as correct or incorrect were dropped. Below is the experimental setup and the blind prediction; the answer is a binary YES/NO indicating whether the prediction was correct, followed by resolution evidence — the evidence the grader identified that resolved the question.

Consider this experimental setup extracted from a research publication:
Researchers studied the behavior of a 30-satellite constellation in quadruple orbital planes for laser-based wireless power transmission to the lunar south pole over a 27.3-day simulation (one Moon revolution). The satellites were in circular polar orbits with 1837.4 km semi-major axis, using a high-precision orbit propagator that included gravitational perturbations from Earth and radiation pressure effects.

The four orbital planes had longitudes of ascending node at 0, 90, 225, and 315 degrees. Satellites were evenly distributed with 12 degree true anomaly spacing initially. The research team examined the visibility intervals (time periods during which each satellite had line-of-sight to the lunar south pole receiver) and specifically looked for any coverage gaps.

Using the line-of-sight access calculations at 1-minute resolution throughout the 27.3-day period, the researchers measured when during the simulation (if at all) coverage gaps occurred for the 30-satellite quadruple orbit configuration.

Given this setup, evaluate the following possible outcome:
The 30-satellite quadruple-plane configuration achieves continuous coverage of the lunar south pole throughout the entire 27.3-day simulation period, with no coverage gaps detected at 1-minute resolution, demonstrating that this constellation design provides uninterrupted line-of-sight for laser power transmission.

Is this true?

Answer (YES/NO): NO